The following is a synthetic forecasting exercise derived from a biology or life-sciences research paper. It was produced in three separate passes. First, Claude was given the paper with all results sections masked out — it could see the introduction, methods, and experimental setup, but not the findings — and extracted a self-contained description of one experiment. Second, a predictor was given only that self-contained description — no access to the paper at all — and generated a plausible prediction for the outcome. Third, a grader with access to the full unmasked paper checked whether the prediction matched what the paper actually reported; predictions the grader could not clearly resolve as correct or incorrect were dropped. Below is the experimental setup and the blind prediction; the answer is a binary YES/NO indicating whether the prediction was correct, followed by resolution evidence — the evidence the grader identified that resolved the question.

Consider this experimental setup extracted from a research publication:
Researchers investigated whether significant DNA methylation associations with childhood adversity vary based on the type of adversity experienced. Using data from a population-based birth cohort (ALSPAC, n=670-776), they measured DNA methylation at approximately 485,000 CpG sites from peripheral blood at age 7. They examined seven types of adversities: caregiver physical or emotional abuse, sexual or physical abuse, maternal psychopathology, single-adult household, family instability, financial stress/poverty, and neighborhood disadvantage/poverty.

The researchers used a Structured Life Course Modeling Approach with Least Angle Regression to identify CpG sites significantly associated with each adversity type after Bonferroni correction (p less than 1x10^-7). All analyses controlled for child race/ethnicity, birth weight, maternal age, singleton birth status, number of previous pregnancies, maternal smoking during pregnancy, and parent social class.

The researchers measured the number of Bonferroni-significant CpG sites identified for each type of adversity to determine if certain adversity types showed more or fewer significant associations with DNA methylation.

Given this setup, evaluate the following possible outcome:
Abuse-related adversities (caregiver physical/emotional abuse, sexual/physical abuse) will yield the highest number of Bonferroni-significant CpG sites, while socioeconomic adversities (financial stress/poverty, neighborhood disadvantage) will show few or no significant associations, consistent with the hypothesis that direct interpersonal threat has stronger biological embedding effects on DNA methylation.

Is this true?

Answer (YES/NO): NO